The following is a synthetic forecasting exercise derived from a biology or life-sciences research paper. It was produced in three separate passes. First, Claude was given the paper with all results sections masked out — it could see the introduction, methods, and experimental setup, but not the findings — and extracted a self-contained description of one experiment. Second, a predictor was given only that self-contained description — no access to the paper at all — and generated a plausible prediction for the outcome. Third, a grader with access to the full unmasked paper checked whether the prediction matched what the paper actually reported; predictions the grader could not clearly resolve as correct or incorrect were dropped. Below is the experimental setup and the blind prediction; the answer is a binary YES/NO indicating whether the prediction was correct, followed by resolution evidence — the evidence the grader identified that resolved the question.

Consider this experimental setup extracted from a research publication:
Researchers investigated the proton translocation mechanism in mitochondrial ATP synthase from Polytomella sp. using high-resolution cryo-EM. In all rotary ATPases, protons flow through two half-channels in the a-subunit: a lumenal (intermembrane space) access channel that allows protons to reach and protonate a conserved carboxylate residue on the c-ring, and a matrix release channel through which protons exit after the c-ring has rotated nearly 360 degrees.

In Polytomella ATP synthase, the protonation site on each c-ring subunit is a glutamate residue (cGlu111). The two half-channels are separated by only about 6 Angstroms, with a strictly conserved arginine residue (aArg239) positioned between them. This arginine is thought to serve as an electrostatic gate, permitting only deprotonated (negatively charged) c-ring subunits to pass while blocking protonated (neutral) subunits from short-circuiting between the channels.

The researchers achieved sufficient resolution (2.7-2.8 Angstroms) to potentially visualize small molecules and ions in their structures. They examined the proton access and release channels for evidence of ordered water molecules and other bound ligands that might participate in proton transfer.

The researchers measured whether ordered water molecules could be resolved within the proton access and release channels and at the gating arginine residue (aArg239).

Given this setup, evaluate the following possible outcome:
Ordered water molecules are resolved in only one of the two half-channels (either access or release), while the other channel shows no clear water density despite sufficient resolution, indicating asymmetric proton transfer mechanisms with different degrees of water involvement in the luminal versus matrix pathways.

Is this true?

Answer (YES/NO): NO